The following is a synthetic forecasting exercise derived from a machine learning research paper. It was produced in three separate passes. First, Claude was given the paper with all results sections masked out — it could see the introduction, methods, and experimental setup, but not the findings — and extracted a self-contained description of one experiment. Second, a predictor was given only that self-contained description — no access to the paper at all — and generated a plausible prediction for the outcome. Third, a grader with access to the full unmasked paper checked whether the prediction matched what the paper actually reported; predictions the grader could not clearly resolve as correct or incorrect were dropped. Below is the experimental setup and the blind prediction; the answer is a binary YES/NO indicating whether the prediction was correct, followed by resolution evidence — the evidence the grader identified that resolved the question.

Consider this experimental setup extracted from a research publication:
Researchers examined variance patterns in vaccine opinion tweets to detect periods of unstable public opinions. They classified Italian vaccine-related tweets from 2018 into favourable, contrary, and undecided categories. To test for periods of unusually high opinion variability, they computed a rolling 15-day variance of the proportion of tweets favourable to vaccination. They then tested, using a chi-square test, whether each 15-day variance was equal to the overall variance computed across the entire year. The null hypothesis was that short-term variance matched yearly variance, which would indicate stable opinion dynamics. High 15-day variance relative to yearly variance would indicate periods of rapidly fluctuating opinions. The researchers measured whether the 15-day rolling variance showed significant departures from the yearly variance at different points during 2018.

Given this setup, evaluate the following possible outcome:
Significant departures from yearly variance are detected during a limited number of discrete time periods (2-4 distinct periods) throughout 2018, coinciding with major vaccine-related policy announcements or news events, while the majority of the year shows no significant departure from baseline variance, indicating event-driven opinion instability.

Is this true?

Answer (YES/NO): NO